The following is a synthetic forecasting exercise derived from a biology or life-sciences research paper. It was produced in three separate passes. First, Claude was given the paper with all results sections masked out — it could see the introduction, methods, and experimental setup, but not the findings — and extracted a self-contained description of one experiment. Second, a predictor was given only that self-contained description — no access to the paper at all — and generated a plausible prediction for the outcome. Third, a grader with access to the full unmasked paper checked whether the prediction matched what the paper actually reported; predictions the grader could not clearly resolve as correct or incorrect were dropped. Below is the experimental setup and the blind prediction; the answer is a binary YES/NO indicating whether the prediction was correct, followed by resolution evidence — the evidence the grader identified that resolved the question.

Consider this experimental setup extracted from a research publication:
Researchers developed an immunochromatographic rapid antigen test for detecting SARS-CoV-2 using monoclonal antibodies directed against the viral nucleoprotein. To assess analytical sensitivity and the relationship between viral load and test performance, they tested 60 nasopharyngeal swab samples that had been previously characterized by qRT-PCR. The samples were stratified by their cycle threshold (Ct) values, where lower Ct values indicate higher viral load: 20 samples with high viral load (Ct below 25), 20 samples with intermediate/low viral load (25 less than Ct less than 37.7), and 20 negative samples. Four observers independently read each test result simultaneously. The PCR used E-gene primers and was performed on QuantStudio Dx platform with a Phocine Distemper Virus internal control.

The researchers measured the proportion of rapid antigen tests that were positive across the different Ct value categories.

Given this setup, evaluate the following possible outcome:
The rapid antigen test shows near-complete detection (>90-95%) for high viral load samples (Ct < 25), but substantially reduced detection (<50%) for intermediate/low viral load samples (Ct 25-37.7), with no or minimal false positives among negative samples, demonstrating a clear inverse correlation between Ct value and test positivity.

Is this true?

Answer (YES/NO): NO